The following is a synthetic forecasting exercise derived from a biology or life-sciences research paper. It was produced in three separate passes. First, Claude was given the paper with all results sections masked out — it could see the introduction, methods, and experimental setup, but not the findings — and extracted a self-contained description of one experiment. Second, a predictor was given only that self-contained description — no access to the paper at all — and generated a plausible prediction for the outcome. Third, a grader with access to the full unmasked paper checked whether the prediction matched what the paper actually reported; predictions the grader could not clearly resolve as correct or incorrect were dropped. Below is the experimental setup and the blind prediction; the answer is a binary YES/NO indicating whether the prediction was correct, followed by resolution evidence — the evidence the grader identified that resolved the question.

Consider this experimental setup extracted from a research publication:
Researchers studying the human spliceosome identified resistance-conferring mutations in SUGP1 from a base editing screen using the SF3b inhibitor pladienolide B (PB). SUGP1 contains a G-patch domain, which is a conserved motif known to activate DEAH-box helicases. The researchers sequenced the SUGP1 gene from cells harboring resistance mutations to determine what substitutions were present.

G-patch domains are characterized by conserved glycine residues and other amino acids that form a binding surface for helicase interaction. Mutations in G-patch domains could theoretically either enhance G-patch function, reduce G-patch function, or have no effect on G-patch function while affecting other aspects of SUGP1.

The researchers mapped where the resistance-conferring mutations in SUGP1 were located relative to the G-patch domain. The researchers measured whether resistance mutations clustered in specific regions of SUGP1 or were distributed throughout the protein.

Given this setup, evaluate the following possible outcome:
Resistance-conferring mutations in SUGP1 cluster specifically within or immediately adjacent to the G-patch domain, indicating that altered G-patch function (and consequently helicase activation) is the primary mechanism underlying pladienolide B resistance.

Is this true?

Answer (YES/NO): YES